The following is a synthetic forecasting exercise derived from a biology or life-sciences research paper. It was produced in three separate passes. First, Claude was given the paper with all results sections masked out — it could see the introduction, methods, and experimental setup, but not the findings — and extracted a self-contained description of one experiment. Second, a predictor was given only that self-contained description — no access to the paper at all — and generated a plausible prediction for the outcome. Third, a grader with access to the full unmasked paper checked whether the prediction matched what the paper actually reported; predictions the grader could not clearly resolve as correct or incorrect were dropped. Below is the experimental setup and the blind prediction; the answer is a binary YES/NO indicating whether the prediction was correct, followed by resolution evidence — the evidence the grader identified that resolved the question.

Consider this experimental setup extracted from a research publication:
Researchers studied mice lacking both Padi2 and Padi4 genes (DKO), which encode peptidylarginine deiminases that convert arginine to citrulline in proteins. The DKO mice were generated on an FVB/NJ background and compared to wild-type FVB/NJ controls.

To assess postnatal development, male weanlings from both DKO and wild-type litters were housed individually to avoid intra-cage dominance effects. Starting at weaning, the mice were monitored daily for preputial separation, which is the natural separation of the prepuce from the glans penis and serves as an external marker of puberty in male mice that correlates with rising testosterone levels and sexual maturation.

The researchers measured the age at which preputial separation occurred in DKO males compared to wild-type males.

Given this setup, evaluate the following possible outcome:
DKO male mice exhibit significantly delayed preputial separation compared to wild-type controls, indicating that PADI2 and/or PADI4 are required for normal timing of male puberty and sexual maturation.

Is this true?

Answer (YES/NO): YES